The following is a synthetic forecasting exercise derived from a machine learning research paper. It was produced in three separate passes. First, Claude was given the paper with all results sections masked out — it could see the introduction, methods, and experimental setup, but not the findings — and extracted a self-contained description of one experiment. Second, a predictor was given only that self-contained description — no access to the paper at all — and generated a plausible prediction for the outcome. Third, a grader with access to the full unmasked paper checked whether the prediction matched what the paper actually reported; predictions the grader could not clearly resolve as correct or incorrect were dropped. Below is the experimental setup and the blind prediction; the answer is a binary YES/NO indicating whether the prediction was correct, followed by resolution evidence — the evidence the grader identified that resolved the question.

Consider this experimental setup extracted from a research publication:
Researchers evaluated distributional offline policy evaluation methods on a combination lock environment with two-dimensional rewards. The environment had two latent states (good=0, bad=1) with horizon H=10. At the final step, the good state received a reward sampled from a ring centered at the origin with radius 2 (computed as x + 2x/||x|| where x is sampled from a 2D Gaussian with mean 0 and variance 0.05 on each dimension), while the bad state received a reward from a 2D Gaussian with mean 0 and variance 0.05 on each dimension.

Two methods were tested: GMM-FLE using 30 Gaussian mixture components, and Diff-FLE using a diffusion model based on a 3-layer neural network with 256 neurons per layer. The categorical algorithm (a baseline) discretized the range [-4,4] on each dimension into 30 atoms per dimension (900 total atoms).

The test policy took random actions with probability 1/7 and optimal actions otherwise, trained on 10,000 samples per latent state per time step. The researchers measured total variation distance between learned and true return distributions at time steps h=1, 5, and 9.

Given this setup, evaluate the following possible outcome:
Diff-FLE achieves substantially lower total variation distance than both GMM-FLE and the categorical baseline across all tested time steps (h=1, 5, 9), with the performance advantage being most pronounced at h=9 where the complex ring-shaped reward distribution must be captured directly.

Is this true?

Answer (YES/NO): YES